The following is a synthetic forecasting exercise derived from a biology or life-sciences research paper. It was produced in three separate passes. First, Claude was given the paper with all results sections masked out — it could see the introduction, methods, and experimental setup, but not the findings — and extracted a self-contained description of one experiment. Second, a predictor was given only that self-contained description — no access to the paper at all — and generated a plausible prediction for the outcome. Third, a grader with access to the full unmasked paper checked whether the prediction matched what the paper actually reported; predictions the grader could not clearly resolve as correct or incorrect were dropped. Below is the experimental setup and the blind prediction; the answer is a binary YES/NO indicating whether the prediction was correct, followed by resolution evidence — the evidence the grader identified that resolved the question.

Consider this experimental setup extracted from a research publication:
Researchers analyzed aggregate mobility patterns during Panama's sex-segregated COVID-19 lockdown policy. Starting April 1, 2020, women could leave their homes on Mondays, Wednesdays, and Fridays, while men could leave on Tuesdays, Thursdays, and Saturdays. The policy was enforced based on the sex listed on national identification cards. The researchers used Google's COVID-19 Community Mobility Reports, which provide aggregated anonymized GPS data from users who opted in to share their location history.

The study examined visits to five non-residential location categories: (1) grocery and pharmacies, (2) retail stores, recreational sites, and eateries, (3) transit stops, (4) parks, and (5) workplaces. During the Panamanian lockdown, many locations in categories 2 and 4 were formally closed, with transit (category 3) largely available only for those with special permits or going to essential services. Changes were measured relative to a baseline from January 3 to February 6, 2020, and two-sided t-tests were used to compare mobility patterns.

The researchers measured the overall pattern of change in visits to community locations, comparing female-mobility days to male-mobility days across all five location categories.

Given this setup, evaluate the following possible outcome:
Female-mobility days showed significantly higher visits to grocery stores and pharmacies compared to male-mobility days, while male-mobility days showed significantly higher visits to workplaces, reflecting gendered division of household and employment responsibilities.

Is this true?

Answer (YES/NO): NO